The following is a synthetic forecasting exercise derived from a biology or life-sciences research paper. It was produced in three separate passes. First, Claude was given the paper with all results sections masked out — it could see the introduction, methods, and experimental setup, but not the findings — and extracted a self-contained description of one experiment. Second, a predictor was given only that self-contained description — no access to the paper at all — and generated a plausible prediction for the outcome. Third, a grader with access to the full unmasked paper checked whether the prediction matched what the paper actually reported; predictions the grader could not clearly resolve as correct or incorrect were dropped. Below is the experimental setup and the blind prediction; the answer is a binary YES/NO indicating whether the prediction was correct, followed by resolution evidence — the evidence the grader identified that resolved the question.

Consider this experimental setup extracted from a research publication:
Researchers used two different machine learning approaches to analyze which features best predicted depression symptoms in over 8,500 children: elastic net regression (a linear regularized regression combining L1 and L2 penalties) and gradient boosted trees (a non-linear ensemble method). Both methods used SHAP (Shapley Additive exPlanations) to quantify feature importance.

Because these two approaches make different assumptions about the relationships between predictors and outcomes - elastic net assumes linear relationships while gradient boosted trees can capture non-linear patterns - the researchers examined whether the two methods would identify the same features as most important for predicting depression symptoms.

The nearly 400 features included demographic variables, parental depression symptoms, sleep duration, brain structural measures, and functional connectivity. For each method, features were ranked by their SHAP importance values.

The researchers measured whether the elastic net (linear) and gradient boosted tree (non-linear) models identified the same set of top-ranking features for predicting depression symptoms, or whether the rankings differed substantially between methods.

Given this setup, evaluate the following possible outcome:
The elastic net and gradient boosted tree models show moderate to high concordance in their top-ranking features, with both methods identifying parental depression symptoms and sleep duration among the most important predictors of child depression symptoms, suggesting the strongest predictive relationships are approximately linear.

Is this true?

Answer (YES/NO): YES